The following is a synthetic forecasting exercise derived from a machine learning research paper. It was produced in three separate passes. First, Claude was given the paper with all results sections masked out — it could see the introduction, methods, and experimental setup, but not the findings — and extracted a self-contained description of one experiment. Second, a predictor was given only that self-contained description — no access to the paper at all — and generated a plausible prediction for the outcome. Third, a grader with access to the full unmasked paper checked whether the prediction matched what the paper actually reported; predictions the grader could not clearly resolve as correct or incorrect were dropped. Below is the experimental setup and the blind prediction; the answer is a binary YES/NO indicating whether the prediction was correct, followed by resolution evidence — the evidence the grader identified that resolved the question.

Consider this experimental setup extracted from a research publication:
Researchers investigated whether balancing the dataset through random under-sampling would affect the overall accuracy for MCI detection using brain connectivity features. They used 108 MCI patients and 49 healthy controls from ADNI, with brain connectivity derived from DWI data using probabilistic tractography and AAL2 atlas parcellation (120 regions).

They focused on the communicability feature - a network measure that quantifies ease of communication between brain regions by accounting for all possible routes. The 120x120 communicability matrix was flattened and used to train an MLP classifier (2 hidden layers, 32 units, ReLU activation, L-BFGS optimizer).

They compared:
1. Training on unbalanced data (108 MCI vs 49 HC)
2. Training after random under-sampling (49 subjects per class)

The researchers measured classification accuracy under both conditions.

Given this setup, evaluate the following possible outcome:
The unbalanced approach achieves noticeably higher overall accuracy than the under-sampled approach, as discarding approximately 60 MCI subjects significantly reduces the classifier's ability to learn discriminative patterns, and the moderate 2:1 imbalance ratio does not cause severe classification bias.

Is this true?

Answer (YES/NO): NO